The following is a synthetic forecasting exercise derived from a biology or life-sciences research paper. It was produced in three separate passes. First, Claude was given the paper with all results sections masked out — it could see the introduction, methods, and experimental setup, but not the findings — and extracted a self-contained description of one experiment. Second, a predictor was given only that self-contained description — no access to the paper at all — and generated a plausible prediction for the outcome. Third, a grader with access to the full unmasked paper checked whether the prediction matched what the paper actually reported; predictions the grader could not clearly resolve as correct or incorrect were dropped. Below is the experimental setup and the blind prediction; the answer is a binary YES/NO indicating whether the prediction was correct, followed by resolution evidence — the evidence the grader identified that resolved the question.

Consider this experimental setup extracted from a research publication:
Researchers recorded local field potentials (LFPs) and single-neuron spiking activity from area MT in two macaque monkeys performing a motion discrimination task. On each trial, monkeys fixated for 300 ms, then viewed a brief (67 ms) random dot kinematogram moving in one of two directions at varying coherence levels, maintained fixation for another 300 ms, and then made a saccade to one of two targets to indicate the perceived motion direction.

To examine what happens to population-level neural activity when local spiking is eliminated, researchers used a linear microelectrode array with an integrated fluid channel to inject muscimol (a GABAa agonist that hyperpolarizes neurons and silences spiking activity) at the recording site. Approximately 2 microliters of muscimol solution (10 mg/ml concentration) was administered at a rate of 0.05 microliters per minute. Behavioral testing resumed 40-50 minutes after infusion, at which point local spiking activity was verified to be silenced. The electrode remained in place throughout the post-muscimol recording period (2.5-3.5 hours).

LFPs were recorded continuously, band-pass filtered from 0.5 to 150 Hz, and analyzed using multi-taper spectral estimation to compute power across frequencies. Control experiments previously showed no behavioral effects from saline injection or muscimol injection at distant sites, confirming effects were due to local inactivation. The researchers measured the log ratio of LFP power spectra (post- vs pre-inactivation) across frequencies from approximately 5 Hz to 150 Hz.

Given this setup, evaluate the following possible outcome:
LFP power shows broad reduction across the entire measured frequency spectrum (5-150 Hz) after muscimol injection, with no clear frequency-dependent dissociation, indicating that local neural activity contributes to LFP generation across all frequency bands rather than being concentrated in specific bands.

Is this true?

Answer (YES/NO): YES